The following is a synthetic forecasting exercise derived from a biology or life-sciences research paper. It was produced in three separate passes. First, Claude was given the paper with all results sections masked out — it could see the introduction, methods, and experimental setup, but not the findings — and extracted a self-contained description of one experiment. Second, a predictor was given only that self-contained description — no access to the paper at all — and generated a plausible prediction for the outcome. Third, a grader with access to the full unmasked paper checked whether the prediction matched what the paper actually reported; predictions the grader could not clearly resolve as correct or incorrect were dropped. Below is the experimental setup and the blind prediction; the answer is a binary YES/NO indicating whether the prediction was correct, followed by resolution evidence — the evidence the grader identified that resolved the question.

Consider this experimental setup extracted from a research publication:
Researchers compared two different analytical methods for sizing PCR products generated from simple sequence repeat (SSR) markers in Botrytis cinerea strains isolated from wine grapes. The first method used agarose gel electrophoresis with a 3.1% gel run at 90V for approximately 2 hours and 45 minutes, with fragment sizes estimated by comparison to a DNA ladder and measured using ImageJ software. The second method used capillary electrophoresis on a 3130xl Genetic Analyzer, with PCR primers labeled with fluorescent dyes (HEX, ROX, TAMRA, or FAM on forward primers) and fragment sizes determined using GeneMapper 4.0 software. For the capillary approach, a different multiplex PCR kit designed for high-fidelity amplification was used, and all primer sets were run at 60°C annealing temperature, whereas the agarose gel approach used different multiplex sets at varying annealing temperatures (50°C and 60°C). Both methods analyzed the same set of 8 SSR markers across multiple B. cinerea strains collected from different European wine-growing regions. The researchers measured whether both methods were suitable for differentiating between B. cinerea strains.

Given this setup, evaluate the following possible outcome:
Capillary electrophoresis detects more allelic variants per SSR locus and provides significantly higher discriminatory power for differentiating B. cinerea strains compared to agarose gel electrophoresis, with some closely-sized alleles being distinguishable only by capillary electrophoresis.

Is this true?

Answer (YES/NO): YES